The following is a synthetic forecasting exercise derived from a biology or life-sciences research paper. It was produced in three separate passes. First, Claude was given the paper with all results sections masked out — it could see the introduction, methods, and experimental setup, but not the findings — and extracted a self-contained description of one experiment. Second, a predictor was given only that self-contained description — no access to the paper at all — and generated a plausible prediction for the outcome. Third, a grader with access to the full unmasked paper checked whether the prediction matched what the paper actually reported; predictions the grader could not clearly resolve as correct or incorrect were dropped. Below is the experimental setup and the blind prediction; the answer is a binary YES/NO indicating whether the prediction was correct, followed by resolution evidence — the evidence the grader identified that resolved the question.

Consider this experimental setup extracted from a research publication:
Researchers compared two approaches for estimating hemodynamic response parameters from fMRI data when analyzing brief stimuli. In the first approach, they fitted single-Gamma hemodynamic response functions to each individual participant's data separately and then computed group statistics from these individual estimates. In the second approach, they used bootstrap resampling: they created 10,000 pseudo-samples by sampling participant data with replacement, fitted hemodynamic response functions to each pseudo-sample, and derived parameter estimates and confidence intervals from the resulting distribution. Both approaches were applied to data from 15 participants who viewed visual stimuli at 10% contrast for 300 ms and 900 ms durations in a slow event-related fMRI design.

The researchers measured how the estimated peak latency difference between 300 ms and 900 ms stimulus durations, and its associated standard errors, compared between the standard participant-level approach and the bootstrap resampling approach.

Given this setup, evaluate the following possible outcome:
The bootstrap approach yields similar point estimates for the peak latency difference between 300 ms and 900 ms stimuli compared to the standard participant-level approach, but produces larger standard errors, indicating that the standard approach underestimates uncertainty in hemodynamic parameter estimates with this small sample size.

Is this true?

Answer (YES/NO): NO